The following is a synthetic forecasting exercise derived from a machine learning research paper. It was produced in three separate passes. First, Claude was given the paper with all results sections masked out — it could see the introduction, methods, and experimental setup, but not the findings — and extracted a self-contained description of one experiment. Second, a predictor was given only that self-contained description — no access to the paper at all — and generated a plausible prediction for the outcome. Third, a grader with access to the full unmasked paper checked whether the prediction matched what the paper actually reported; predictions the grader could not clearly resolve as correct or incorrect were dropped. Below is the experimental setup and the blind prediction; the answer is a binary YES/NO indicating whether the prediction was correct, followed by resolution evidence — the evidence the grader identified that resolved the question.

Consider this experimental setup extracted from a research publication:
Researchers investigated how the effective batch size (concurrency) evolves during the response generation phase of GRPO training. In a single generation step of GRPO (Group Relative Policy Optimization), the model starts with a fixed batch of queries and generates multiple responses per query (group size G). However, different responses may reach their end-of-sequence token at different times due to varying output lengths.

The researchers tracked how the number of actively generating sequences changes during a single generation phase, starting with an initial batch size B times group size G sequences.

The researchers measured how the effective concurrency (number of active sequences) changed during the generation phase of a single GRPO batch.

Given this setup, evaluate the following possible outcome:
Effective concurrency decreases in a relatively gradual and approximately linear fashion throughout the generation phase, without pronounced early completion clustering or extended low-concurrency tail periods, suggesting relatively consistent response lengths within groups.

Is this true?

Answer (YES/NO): NO